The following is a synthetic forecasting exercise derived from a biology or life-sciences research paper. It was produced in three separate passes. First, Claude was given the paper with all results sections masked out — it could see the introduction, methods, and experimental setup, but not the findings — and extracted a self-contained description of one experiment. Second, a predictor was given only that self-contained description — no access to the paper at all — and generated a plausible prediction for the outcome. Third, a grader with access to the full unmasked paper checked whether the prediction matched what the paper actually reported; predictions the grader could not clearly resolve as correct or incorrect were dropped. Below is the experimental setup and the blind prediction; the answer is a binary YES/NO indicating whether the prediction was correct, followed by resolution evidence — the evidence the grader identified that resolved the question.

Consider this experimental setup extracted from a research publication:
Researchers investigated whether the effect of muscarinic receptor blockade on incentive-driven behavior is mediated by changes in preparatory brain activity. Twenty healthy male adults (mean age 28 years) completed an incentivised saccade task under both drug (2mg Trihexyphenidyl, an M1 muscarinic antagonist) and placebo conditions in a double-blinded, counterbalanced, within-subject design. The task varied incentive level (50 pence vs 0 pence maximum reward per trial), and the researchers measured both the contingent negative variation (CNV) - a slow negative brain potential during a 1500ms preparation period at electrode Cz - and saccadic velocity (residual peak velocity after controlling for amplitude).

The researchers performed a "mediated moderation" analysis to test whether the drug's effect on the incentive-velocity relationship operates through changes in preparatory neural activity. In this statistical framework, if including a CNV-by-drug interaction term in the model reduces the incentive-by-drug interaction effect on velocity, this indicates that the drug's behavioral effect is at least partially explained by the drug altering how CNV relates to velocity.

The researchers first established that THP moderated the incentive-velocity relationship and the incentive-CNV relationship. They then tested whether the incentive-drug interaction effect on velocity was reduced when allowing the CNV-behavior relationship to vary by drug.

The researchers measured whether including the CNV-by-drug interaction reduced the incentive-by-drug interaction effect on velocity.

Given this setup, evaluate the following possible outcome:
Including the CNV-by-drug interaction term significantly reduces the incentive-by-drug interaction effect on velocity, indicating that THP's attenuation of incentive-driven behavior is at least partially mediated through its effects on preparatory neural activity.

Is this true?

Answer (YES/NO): NO